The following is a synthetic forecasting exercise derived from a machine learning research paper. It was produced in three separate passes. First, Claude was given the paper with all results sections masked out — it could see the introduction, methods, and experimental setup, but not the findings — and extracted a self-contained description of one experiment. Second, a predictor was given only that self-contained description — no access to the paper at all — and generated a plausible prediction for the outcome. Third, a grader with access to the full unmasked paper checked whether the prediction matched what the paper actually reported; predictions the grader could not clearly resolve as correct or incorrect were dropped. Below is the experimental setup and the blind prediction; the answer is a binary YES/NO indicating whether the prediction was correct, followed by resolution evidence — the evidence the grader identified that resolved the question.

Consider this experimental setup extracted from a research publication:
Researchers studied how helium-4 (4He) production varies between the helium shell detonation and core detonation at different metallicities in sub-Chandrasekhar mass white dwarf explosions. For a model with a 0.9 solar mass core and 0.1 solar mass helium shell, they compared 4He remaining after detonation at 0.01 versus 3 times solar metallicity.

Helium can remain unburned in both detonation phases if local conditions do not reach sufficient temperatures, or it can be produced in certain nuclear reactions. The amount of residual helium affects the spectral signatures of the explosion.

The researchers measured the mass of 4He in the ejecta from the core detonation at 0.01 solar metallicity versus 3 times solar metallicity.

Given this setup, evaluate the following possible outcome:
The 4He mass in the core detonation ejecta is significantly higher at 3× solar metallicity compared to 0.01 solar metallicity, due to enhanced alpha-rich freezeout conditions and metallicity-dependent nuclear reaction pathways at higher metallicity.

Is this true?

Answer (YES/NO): NO